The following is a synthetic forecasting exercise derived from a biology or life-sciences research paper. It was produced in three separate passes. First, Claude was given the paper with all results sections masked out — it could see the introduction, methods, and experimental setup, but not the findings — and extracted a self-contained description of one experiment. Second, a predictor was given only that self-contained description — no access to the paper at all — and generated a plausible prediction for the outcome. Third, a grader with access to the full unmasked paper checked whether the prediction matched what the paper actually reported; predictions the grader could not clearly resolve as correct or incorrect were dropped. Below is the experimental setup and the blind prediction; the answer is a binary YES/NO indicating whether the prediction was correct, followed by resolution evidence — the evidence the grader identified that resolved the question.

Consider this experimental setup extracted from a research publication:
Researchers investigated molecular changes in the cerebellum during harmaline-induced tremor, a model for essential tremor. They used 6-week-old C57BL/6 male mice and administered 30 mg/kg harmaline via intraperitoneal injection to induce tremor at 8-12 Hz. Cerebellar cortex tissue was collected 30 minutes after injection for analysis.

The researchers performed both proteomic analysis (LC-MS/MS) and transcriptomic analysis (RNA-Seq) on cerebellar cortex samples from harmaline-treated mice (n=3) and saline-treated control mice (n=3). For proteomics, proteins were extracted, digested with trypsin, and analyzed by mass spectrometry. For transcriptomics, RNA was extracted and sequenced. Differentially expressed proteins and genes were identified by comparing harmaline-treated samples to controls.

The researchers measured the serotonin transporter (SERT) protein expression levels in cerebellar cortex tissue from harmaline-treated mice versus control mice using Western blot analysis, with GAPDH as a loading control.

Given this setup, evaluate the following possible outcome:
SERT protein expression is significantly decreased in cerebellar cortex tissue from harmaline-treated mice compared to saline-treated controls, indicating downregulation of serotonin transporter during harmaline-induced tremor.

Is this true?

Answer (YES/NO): NO